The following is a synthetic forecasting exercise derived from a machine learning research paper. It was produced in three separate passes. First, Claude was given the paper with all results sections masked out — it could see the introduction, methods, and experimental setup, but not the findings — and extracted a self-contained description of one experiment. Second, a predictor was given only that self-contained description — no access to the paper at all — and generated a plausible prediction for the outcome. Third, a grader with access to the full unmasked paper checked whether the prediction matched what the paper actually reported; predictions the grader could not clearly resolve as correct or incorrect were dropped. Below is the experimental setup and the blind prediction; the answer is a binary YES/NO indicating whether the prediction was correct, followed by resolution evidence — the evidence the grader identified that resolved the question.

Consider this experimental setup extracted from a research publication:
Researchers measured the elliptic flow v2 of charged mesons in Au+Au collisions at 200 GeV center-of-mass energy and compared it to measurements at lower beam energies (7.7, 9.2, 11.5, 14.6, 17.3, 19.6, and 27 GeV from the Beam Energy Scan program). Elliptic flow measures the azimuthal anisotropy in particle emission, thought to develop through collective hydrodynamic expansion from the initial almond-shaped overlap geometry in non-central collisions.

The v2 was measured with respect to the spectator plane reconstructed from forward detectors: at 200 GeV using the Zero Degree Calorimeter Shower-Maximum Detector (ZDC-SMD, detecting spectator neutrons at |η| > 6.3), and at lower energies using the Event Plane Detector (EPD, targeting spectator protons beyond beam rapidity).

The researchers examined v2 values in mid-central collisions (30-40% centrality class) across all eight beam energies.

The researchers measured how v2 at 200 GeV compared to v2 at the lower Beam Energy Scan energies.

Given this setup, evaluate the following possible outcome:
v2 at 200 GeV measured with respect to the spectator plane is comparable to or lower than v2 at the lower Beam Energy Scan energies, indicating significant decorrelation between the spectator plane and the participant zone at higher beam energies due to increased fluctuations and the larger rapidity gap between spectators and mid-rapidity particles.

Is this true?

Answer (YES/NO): NO